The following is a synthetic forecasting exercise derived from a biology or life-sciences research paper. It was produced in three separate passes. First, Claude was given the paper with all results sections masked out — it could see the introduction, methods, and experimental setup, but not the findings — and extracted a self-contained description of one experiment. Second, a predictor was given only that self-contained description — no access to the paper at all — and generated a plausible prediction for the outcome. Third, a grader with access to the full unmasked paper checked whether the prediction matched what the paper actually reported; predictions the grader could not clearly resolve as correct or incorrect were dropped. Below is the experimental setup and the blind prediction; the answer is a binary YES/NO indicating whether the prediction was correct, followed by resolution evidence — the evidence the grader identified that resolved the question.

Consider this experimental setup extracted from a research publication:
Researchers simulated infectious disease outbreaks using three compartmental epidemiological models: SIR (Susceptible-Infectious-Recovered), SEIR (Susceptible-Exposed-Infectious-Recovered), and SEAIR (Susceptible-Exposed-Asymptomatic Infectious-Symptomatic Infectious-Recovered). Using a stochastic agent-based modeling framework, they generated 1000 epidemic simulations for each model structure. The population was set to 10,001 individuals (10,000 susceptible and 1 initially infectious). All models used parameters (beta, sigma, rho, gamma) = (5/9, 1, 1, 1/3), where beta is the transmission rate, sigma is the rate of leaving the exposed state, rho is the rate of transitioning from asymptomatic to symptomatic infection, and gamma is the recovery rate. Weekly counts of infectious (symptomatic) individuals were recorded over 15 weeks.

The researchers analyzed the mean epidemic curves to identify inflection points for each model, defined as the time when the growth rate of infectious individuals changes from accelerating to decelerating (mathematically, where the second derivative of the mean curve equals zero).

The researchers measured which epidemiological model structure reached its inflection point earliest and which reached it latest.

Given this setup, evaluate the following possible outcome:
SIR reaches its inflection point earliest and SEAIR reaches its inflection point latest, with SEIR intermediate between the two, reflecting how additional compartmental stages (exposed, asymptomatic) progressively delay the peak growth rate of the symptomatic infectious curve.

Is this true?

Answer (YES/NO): NO